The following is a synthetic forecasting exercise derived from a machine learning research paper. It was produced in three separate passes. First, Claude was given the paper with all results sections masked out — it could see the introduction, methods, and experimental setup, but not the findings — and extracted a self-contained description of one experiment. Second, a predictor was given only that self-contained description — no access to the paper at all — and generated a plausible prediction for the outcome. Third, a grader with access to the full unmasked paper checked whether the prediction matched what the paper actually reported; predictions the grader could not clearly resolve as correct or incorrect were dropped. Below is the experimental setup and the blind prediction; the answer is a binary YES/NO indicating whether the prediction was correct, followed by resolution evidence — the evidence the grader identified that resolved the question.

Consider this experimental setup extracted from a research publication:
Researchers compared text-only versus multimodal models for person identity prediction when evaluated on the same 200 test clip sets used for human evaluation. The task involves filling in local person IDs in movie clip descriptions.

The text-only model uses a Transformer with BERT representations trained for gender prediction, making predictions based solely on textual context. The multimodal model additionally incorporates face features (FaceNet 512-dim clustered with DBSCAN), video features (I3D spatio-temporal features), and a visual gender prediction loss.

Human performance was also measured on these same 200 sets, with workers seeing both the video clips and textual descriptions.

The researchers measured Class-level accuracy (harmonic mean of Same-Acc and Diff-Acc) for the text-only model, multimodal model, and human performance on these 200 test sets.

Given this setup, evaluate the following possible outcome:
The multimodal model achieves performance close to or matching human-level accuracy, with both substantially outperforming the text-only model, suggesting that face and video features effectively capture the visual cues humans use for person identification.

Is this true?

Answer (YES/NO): NO